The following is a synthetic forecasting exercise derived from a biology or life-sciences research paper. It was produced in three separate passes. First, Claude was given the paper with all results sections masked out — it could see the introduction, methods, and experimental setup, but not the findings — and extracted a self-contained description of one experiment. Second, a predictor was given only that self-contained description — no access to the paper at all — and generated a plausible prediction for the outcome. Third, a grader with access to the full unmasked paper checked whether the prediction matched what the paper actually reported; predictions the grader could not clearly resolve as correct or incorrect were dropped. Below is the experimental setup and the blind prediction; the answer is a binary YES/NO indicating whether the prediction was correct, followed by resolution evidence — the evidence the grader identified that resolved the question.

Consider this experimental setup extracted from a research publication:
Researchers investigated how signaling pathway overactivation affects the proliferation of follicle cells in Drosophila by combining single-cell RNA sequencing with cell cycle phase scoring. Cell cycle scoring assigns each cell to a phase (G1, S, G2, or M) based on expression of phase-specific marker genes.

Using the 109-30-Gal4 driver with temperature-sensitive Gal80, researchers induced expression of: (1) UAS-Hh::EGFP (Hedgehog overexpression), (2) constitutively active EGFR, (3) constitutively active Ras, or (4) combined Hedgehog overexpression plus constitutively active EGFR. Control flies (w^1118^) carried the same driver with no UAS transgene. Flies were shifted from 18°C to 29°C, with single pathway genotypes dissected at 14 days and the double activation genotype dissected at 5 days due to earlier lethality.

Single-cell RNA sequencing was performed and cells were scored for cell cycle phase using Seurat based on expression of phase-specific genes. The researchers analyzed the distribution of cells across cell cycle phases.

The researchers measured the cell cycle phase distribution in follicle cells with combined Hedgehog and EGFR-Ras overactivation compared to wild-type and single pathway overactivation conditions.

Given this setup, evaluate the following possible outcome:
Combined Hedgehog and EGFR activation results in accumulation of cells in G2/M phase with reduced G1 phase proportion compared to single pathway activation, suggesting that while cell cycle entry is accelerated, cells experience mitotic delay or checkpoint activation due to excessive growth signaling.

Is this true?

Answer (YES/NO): NO